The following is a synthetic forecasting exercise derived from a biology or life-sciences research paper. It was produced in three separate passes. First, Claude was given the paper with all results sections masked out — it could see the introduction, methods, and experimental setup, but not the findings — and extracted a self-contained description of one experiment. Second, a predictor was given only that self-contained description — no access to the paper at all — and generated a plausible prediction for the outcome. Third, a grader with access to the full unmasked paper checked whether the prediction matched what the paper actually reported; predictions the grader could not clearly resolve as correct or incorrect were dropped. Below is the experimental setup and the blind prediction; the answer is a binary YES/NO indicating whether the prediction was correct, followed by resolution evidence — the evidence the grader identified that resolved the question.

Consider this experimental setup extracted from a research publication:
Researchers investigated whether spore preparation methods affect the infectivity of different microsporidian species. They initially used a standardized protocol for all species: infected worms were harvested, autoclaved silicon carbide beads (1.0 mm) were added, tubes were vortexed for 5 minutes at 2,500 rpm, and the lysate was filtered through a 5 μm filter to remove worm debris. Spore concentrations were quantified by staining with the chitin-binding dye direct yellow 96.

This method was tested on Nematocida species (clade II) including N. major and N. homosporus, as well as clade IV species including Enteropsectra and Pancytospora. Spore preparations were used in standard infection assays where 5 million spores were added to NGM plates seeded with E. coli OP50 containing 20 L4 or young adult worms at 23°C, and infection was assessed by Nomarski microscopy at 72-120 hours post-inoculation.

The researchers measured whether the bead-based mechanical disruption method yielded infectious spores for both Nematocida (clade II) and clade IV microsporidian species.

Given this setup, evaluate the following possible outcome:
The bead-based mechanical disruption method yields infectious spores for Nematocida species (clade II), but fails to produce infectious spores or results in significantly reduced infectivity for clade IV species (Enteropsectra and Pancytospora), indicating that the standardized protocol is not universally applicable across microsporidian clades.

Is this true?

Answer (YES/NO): YES